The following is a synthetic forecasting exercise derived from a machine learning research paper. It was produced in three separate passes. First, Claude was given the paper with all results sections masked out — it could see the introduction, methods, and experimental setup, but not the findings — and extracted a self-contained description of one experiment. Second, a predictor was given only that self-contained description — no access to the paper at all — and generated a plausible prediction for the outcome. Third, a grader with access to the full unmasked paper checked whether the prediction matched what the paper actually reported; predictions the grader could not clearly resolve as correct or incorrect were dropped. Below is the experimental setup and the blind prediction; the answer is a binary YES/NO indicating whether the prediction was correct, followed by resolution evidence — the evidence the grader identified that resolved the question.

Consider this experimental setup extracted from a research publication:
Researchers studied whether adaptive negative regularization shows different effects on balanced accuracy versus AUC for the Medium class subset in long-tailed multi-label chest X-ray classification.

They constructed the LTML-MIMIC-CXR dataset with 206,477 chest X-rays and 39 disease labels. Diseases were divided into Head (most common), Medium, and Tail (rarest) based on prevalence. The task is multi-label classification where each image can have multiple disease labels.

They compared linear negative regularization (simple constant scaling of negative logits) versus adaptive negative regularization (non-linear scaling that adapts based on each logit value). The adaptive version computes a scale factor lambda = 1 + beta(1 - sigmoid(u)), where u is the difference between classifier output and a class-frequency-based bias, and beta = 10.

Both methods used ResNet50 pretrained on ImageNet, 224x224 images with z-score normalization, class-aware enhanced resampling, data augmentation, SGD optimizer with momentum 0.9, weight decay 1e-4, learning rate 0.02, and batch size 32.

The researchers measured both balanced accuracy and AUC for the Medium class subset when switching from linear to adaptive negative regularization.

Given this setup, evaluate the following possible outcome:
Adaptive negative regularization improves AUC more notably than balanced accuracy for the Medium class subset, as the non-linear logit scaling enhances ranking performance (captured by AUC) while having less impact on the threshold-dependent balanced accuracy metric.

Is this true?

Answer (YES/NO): NO